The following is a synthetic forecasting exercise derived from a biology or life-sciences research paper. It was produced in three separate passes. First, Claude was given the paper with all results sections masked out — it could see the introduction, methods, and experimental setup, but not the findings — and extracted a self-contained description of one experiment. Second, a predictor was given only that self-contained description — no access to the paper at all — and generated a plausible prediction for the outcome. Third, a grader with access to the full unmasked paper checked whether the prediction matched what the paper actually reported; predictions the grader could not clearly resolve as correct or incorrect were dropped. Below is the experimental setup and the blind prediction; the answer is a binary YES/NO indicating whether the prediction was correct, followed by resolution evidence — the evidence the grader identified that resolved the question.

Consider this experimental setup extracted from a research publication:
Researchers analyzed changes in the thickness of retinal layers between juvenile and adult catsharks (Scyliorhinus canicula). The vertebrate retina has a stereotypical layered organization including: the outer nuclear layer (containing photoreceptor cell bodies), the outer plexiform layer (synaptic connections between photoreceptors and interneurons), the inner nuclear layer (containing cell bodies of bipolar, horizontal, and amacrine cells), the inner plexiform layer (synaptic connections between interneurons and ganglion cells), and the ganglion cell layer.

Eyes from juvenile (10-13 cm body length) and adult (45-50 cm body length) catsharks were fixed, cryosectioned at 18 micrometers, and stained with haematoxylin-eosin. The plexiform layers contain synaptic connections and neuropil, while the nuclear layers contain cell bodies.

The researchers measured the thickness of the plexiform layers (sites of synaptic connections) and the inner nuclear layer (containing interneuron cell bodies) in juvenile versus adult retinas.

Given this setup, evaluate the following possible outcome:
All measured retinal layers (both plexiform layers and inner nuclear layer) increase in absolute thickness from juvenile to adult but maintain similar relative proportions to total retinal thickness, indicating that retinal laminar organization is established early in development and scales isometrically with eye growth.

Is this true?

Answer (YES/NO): NO